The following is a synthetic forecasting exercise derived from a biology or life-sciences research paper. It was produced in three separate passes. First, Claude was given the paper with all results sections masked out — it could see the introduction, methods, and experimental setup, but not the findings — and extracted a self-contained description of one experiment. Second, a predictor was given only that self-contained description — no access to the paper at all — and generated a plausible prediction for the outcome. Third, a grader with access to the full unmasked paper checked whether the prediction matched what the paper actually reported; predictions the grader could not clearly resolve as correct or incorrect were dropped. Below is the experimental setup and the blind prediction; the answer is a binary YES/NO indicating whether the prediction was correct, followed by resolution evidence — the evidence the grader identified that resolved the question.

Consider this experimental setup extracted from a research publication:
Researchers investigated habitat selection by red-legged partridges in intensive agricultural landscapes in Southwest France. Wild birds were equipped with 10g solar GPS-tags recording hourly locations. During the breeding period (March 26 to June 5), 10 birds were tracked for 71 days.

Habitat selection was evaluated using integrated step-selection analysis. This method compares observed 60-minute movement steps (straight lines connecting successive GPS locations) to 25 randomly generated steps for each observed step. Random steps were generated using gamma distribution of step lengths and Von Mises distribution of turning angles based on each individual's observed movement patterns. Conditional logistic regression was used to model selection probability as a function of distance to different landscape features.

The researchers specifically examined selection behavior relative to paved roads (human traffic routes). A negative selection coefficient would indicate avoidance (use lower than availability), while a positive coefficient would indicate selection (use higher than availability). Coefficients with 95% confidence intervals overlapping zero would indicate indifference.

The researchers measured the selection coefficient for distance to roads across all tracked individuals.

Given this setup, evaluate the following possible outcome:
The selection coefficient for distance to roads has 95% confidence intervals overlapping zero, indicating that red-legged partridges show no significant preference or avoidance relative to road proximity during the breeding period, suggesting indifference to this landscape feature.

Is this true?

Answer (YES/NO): NO